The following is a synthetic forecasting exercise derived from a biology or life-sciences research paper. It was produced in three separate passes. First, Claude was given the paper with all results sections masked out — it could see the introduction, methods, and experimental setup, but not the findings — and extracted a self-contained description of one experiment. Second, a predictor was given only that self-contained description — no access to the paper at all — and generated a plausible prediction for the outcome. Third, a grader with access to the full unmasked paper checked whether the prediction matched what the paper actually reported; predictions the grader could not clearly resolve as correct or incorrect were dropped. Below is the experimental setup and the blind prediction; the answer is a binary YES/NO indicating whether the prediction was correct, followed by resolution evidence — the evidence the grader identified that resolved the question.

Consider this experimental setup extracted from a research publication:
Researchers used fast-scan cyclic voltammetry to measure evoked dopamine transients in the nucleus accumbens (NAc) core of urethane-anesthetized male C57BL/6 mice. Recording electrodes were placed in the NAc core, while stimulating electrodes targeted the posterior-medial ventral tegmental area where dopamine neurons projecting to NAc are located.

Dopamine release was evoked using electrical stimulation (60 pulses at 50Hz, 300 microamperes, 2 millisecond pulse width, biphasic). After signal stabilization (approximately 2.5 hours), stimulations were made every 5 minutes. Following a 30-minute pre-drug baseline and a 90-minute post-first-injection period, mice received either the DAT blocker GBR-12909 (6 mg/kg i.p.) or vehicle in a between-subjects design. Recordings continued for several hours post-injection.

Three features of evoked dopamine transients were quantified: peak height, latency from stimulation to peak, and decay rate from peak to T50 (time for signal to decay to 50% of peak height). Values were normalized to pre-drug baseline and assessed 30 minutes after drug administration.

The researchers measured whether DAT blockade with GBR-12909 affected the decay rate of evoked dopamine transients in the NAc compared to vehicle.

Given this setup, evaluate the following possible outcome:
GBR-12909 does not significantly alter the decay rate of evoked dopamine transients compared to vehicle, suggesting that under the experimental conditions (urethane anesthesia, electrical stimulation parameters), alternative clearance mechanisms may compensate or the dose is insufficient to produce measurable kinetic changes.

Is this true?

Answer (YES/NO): NO